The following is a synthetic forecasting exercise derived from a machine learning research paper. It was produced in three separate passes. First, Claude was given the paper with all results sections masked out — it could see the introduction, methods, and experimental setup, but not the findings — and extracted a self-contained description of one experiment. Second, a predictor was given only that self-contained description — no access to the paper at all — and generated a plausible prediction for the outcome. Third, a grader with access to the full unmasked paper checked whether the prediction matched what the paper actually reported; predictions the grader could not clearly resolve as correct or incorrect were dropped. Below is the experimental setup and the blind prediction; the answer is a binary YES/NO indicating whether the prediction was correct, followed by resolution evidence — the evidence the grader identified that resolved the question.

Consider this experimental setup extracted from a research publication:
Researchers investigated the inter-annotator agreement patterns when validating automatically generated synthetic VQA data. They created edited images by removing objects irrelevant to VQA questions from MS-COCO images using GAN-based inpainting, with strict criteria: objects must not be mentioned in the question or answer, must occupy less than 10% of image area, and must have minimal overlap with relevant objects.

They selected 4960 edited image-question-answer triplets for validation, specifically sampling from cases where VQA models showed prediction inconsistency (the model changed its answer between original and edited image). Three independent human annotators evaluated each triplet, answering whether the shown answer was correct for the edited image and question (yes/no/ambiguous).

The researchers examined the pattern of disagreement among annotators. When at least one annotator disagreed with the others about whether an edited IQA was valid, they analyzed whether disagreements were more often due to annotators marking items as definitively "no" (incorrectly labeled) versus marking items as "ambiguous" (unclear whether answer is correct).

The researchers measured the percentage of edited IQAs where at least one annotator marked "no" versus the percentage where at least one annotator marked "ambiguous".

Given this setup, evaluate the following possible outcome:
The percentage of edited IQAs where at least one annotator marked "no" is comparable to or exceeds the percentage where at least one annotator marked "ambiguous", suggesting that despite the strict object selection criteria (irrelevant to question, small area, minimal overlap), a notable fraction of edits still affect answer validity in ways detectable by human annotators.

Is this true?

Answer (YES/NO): NO